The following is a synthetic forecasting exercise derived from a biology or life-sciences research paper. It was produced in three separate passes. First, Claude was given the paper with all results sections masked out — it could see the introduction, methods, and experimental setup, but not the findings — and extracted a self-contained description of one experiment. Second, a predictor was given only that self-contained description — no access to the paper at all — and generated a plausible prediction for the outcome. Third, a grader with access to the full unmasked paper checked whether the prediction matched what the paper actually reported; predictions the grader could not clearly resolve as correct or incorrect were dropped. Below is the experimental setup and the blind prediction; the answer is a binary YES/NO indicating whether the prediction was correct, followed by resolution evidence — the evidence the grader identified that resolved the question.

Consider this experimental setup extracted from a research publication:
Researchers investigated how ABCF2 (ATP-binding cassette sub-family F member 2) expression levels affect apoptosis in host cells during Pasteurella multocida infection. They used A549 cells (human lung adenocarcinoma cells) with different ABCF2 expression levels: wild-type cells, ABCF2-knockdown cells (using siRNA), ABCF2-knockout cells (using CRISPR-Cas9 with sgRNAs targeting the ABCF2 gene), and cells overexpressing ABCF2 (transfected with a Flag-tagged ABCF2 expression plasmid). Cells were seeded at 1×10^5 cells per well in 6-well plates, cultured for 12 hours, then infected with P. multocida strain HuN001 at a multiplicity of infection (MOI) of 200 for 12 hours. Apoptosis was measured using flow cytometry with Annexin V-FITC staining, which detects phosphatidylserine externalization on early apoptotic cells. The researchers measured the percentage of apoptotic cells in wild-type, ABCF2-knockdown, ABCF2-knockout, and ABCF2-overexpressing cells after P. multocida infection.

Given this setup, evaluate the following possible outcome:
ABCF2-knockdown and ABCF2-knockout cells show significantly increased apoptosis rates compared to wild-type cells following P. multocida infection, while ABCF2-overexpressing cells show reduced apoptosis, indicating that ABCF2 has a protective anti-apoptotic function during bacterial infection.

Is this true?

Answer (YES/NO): NO